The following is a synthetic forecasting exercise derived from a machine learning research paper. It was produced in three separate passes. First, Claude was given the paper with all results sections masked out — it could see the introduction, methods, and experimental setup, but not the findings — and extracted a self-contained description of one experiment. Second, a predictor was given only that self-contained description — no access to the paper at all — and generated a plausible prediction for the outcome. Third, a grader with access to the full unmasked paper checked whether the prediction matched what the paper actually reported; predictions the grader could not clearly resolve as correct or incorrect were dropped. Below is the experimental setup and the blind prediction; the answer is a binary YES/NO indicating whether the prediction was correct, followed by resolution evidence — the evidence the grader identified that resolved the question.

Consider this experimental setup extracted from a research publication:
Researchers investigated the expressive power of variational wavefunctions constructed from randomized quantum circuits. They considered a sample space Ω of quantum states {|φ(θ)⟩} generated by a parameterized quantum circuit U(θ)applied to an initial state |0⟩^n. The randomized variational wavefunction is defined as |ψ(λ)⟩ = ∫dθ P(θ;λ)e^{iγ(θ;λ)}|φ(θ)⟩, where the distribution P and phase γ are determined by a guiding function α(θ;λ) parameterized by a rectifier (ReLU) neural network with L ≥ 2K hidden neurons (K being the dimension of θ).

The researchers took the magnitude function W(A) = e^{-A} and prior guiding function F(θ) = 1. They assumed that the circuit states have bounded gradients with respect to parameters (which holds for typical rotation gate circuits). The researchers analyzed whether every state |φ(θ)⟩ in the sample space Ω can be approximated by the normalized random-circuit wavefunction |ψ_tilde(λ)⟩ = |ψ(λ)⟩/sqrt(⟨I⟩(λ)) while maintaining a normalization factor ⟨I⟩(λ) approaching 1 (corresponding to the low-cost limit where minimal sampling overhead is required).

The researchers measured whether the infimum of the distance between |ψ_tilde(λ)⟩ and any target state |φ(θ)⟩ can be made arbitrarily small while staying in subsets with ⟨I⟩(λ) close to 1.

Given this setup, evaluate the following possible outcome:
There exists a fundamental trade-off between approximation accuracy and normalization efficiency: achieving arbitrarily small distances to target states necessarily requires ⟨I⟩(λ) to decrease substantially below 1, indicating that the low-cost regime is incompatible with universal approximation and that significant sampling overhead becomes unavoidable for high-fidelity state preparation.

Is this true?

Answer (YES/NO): NO